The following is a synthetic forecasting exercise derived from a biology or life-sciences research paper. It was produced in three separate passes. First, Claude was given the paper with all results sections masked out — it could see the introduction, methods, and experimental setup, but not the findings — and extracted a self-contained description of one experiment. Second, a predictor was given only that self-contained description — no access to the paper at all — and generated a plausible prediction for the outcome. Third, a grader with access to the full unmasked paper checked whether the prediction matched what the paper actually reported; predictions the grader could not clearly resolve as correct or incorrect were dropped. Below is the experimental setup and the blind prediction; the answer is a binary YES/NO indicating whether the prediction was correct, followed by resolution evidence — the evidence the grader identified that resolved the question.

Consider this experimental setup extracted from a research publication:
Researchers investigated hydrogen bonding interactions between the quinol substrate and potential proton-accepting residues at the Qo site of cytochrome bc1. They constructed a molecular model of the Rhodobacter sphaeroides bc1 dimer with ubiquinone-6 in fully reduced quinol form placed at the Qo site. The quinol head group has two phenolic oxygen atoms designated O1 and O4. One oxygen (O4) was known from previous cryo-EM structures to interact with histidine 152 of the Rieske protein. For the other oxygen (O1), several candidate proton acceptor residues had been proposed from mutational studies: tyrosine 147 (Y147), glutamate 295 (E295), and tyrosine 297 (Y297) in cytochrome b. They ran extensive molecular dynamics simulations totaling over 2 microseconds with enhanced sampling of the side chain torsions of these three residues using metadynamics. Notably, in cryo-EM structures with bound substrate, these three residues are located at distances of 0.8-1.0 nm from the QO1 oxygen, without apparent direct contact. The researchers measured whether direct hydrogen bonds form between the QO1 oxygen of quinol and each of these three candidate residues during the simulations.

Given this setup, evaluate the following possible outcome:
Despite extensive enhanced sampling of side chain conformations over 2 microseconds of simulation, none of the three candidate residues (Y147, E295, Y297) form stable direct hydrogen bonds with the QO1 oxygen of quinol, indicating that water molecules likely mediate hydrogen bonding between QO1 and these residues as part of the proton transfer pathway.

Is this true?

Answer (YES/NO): NO